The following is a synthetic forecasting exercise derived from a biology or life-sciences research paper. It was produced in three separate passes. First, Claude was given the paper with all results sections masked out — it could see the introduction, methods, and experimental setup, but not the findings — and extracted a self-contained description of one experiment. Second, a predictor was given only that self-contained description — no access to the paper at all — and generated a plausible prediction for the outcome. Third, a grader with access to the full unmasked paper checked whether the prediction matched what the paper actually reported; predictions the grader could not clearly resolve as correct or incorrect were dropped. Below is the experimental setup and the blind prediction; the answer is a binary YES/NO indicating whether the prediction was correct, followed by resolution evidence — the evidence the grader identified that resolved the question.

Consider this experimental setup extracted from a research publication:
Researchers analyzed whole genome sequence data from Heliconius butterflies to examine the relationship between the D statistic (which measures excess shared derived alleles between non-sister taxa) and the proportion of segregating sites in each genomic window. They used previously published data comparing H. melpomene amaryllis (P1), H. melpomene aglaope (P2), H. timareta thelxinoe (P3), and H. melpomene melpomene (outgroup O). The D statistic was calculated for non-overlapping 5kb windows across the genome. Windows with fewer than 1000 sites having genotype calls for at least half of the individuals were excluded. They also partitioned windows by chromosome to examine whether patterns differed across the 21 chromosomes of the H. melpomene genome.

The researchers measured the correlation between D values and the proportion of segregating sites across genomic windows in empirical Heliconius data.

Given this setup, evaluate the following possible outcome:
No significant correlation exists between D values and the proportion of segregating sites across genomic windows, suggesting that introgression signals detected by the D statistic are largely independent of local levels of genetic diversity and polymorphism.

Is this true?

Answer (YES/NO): NO